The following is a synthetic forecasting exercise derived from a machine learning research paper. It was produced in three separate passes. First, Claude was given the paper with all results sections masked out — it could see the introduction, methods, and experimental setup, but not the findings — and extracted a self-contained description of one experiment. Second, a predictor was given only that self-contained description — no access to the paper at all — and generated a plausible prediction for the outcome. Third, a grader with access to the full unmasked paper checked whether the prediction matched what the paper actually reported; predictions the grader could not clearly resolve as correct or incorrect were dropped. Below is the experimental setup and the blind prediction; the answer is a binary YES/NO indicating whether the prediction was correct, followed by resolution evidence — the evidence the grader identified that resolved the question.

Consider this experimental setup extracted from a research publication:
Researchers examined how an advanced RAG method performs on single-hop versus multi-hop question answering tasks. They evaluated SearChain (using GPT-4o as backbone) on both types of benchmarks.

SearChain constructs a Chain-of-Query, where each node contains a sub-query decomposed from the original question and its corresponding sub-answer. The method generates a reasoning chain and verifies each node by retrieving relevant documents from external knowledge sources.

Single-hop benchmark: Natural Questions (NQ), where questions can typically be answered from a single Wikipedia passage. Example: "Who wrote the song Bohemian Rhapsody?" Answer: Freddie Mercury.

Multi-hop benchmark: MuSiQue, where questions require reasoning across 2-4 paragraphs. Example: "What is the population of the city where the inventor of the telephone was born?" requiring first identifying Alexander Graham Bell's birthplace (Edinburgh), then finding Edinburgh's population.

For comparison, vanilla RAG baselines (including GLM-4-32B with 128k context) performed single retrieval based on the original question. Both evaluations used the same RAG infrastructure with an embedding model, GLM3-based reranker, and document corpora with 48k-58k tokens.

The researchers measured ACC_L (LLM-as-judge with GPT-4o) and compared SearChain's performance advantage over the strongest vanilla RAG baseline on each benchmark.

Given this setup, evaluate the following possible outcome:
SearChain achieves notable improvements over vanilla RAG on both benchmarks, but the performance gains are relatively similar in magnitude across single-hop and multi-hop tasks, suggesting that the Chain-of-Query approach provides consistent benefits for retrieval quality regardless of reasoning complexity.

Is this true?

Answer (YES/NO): NO